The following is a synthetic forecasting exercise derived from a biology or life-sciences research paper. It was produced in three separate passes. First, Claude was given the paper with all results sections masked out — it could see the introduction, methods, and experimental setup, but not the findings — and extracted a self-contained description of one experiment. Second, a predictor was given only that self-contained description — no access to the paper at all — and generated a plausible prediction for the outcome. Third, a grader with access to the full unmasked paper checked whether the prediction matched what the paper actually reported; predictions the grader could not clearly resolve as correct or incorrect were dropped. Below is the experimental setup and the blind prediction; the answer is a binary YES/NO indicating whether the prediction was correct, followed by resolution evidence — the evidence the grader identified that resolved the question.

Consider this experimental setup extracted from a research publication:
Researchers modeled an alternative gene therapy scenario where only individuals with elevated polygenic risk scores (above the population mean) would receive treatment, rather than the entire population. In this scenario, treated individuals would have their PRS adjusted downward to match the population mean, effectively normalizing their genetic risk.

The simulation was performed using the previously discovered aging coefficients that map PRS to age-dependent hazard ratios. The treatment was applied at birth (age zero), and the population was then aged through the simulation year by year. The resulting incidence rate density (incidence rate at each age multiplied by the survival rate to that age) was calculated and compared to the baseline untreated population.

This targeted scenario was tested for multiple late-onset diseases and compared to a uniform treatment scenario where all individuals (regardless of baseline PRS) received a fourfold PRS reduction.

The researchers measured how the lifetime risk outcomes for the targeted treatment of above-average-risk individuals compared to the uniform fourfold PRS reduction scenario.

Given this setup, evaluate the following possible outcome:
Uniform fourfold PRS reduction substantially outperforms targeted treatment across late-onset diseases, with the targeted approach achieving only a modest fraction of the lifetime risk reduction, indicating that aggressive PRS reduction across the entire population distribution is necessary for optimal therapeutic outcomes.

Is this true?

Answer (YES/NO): NO